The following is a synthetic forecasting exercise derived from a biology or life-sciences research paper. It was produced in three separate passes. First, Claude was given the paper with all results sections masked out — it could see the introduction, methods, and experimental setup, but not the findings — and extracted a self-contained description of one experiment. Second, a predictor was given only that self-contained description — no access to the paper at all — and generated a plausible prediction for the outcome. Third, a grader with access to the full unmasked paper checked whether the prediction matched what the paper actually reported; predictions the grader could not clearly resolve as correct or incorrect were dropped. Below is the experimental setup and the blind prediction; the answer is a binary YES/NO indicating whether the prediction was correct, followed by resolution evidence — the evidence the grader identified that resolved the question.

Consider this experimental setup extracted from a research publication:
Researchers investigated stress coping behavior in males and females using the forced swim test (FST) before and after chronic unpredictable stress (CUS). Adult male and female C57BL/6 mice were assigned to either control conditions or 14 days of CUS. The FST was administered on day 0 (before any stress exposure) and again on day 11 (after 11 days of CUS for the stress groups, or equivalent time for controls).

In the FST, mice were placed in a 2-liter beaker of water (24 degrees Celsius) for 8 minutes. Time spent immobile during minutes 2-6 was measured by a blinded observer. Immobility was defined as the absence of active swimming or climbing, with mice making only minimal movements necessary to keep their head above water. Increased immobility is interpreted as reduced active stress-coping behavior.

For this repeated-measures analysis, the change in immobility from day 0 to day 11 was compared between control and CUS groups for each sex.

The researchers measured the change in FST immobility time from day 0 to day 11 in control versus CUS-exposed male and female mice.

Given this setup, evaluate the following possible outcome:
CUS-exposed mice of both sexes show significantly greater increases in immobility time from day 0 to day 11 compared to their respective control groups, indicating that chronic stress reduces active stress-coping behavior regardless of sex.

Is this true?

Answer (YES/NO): NO